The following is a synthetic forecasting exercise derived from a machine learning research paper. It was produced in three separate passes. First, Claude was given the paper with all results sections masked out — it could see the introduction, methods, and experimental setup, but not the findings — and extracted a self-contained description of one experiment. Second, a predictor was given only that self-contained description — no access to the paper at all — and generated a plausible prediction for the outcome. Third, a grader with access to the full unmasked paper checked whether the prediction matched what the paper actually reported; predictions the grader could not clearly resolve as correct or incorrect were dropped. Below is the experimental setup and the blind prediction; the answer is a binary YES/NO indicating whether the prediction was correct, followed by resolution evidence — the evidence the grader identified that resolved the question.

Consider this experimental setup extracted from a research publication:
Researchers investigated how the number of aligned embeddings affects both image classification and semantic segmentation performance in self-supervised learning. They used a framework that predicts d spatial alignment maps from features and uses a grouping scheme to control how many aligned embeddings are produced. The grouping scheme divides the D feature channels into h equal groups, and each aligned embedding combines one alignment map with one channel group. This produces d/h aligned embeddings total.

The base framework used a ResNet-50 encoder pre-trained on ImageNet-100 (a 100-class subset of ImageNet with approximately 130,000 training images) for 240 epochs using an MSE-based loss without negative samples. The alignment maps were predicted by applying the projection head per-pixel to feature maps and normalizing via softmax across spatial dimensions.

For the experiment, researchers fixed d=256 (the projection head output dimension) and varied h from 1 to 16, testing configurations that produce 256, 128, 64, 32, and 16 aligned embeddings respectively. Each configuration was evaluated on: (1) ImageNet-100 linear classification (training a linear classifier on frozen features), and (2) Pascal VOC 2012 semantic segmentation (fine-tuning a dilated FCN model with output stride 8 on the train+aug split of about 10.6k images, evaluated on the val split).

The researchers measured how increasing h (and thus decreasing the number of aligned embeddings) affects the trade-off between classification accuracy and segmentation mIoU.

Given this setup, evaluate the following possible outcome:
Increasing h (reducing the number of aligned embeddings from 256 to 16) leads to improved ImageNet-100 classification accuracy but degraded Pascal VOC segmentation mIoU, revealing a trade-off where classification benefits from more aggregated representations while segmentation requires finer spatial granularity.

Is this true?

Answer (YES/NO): NO